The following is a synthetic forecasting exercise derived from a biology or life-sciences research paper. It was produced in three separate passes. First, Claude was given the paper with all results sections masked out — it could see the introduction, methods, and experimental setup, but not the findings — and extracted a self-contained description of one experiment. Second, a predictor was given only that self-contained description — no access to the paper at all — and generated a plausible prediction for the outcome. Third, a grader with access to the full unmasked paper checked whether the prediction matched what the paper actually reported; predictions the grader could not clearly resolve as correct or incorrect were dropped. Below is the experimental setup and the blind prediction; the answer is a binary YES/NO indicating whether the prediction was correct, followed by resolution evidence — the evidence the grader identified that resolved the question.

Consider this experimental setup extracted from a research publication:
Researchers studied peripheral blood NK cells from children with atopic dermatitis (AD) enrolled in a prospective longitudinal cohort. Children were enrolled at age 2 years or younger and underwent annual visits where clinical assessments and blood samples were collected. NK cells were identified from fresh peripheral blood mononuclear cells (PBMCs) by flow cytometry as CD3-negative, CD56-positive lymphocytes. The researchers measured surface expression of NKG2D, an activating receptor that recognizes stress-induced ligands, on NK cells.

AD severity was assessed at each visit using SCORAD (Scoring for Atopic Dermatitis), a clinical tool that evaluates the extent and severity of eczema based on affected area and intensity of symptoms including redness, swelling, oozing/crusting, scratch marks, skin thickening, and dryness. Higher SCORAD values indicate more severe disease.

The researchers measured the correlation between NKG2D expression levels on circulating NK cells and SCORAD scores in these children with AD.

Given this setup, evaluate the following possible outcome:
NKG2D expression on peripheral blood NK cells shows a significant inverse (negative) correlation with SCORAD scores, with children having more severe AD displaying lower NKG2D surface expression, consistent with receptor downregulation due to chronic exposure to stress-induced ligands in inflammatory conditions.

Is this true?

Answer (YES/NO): NO